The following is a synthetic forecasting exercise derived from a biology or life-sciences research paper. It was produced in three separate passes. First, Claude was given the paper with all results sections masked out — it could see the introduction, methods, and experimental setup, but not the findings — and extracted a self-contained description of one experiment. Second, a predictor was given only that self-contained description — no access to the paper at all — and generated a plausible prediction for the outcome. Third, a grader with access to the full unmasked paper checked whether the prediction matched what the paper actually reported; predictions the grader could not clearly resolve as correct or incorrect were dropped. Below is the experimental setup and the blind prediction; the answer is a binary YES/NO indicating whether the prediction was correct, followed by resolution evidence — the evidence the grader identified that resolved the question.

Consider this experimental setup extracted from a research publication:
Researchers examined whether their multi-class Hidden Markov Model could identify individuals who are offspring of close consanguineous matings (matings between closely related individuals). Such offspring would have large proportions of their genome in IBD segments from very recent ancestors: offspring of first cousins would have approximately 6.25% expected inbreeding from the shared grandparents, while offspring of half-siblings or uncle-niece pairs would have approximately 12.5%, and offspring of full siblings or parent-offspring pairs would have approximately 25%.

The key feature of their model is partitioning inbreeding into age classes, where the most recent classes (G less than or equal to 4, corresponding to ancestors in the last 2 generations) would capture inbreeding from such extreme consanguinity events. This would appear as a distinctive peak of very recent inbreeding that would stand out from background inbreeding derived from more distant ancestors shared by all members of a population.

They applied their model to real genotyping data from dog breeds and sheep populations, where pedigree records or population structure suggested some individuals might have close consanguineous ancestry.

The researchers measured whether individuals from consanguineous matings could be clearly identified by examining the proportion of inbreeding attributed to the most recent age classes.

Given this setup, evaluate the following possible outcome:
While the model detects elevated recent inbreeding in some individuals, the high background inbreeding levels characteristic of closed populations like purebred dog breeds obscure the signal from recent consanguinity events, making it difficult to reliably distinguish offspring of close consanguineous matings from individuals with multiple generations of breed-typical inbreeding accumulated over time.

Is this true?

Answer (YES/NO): NO